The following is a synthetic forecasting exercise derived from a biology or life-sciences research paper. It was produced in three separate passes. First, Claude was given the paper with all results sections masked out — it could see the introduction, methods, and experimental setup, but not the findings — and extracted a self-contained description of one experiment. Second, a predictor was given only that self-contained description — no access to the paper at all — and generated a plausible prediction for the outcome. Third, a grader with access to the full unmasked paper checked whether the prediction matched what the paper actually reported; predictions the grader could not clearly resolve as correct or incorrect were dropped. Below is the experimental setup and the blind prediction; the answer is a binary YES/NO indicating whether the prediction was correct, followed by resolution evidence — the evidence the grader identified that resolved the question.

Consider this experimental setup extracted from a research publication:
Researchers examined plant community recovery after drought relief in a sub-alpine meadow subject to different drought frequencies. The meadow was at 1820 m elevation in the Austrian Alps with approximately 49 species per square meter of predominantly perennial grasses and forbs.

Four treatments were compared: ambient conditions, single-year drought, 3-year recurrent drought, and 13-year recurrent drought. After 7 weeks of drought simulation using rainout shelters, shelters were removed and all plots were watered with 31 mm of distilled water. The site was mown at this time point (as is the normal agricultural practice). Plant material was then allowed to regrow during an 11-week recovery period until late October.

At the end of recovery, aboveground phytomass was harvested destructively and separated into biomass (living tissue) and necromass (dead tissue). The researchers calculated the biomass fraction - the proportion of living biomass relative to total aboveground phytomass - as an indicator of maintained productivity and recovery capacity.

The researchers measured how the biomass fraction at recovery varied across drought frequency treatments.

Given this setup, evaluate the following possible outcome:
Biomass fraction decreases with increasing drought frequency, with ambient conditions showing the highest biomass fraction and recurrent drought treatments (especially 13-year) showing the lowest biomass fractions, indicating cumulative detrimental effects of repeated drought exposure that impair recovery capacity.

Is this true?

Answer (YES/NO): YES